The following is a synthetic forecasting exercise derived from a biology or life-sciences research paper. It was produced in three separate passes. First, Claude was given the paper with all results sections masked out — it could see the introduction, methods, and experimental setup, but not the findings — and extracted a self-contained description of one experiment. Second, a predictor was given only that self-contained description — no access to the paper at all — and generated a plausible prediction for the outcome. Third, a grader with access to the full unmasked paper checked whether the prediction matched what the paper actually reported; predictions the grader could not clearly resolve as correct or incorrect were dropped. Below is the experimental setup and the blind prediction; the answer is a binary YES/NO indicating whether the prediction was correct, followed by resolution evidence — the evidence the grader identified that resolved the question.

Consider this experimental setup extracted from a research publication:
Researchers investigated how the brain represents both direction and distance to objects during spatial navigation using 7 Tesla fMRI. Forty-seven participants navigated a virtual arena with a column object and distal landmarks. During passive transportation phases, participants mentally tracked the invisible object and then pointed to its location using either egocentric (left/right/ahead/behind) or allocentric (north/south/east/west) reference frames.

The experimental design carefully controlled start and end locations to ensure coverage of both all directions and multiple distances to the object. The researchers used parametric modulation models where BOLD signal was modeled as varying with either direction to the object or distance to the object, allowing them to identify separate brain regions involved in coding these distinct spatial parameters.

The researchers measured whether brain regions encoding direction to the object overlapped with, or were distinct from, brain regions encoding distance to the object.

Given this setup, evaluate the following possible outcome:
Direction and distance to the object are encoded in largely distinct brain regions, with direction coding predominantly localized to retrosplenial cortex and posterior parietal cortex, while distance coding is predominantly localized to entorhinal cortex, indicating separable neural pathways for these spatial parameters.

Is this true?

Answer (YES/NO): NO